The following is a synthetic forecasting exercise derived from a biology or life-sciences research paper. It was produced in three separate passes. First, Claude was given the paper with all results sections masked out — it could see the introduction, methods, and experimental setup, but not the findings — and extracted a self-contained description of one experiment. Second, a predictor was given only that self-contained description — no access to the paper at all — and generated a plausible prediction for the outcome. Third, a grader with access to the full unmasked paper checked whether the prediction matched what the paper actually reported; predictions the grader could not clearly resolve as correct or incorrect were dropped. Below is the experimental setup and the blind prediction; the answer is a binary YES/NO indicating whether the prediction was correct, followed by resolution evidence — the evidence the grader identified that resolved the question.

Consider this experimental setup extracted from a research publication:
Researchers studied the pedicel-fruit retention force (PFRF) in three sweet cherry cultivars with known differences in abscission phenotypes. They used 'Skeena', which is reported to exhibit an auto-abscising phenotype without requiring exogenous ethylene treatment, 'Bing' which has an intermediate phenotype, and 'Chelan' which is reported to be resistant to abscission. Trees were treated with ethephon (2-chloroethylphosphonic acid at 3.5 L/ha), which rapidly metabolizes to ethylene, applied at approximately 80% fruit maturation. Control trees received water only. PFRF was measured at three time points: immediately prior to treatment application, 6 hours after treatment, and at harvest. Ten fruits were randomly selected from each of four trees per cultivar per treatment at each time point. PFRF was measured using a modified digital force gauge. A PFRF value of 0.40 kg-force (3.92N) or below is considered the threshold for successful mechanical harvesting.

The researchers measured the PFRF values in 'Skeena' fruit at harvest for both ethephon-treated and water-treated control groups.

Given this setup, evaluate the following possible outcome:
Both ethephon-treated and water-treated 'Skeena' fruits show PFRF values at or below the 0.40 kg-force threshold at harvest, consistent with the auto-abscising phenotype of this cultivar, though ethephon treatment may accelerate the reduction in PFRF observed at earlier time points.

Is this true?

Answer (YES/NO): YES